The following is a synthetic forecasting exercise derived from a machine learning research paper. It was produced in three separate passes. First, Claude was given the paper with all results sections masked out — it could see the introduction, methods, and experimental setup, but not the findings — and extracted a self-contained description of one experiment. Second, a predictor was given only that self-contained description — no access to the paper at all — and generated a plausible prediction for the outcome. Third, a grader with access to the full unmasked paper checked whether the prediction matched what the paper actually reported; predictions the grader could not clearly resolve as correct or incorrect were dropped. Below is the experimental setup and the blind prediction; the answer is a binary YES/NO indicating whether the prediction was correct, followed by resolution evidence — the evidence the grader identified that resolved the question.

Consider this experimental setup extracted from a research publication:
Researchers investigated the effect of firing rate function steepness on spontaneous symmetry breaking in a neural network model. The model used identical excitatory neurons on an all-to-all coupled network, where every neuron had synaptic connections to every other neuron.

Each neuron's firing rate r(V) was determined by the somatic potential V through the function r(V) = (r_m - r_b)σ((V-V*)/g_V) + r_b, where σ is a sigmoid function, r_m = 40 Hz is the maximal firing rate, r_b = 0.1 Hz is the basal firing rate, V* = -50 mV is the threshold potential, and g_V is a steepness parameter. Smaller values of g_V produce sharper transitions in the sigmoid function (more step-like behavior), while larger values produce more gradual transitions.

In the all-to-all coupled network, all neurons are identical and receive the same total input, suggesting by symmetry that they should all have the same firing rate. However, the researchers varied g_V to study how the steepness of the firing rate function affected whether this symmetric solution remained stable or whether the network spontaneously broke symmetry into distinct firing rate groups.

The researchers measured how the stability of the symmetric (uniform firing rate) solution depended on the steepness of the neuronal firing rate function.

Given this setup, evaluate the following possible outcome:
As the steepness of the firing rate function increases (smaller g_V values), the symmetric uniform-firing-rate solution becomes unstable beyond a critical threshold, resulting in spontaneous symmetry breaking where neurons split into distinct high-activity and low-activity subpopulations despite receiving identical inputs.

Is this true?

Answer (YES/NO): YES